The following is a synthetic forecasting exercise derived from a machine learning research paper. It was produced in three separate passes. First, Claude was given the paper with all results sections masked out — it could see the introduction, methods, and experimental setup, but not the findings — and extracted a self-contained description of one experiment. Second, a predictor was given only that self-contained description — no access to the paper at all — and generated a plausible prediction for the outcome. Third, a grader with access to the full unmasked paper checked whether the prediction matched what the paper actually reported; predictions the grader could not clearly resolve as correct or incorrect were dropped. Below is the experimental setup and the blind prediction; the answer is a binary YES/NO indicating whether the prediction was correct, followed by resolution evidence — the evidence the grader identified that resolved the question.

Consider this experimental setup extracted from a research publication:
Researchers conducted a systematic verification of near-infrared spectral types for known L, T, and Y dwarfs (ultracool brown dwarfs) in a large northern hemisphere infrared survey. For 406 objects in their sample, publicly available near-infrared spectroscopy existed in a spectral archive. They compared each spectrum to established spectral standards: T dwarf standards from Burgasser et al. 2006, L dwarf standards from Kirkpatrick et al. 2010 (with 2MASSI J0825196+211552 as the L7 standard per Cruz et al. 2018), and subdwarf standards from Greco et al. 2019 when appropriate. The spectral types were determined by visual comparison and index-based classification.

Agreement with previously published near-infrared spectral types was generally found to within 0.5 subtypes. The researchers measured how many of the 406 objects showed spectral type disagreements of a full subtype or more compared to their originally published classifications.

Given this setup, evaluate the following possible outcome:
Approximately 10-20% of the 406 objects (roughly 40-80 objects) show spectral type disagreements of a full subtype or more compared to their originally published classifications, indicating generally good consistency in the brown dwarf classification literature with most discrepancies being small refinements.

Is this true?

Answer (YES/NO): YES